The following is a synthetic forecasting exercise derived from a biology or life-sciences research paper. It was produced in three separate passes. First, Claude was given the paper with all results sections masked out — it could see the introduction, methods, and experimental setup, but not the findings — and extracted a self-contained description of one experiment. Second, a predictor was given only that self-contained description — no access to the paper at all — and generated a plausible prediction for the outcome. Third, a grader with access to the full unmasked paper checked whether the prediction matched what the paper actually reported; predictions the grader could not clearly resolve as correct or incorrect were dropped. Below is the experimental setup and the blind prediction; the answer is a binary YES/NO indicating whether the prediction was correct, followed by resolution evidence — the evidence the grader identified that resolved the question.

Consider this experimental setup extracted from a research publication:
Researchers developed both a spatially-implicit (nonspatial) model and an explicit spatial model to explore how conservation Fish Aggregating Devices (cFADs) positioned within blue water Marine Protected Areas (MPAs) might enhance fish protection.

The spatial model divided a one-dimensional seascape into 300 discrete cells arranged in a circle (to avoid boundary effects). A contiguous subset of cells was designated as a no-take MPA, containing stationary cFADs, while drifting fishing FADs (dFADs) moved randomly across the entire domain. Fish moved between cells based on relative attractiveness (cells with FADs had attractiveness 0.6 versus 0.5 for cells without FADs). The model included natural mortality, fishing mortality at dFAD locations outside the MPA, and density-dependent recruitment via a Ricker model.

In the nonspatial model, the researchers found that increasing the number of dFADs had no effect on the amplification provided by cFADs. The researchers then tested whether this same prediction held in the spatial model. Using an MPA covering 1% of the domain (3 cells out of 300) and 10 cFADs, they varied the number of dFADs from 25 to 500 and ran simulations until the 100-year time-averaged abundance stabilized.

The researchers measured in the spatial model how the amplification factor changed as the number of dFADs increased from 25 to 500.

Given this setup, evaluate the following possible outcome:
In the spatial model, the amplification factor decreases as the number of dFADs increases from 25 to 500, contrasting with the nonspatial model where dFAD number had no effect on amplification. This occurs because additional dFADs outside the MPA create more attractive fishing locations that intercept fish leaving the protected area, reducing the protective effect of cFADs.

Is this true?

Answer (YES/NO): NO